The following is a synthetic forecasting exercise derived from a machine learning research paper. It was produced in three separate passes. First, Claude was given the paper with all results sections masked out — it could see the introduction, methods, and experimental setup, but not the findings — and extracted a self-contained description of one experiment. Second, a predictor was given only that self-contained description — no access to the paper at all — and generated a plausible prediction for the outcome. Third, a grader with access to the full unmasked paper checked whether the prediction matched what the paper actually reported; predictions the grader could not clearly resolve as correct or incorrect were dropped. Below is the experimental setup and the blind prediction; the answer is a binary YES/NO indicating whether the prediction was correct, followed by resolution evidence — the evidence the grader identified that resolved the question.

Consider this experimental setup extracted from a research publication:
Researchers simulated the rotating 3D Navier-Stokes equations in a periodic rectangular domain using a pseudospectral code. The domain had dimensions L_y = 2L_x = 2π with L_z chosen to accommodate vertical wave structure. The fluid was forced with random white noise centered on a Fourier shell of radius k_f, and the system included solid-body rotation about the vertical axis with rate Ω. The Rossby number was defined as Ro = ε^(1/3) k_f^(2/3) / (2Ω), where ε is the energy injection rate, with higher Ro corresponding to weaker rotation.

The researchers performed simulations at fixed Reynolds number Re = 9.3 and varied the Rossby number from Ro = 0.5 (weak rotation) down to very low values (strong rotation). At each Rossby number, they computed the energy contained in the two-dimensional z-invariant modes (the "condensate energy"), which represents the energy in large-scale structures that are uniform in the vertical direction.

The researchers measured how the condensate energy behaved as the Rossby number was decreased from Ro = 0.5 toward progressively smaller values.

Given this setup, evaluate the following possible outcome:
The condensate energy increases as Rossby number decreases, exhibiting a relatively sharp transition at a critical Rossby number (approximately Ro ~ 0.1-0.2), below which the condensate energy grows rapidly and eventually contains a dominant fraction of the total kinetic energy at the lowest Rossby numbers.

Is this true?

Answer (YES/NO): NO